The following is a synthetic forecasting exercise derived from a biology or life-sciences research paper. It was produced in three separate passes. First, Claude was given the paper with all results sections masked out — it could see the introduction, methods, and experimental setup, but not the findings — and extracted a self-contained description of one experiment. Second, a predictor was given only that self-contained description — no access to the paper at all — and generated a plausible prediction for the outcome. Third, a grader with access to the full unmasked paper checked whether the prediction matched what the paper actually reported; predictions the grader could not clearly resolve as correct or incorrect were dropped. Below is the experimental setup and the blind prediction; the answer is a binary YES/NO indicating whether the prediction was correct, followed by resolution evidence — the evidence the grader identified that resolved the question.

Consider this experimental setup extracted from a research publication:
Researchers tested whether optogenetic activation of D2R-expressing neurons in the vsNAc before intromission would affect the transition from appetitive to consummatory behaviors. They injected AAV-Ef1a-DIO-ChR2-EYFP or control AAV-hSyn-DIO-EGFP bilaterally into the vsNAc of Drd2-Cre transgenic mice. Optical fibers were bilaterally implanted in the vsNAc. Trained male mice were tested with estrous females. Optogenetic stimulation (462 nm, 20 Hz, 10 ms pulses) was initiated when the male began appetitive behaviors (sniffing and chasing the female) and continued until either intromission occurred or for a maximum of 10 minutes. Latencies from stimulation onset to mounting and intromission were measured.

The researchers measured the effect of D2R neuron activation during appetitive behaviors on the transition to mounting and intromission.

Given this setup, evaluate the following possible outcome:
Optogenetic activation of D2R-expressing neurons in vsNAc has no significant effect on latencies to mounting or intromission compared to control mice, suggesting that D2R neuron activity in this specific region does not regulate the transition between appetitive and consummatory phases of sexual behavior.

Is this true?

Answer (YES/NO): NO